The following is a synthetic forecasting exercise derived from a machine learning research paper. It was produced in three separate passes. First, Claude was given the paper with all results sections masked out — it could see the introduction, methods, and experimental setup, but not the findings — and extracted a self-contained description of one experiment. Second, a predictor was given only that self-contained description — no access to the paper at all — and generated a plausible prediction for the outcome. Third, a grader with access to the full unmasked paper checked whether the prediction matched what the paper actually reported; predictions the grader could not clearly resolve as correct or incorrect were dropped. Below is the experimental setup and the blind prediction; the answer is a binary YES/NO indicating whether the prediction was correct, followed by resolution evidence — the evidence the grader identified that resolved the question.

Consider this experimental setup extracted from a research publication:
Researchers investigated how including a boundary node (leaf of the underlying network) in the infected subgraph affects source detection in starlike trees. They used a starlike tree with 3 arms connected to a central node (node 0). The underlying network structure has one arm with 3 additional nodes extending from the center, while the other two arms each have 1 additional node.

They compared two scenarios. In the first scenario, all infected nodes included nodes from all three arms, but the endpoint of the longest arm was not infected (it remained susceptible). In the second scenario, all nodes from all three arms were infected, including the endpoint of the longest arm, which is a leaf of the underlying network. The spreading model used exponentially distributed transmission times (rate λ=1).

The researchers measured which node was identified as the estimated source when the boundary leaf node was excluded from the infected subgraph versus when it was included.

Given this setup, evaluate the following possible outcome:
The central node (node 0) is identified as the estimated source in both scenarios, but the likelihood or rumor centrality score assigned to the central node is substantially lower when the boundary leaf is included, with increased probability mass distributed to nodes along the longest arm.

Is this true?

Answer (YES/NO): NO